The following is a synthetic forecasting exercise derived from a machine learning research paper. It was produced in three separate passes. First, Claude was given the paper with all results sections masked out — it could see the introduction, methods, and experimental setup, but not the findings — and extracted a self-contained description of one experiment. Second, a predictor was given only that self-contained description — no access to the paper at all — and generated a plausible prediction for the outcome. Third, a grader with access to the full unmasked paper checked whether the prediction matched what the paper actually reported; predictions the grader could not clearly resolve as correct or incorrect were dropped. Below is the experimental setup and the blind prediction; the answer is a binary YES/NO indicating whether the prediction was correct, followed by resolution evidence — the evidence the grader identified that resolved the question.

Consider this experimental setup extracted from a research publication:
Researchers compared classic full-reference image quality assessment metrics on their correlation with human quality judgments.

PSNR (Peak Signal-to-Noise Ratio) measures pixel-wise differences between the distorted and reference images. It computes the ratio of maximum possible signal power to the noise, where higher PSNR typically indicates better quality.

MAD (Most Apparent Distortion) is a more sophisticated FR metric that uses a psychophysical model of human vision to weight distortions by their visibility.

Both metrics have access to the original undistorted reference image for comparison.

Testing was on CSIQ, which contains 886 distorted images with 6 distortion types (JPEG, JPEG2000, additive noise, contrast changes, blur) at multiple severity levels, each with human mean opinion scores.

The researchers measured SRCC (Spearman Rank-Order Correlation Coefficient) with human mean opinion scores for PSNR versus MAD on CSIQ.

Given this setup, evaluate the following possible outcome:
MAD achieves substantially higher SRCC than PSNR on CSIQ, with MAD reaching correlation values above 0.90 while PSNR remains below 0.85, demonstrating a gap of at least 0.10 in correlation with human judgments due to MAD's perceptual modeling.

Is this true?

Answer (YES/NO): YES